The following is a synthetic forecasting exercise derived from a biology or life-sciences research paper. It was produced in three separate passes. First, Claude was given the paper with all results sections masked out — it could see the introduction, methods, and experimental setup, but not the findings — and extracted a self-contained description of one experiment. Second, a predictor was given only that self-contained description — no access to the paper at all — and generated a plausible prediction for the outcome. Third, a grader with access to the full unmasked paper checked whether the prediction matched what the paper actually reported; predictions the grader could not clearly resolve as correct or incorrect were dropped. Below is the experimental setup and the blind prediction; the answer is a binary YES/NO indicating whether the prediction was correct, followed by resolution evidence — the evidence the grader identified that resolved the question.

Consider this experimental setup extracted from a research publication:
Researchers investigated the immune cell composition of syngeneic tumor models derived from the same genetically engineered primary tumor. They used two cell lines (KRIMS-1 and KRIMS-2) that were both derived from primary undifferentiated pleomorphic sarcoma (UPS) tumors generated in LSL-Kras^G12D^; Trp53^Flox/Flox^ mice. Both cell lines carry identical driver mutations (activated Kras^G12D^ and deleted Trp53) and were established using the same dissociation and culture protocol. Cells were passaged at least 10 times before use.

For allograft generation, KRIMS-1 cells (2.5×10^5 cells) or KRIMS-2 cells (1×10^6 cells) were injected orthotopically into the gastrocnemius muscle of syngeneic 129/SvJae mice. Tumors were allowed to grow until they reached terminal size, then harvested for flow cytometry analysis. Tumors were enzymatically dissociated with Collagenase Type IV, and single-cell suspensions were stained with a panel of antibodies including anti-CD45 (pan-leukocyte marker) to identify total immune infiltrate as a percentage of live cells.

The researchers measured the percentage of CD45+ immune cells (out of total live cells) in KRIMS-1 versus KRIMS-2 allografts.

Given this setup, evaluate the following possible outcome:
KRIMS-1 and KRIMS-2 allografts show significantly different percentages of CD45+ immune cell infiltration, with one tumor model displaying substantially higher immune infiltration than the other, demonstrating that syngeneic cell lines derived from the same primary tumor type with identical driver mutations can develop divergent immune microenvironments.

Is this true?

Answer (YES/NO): YES